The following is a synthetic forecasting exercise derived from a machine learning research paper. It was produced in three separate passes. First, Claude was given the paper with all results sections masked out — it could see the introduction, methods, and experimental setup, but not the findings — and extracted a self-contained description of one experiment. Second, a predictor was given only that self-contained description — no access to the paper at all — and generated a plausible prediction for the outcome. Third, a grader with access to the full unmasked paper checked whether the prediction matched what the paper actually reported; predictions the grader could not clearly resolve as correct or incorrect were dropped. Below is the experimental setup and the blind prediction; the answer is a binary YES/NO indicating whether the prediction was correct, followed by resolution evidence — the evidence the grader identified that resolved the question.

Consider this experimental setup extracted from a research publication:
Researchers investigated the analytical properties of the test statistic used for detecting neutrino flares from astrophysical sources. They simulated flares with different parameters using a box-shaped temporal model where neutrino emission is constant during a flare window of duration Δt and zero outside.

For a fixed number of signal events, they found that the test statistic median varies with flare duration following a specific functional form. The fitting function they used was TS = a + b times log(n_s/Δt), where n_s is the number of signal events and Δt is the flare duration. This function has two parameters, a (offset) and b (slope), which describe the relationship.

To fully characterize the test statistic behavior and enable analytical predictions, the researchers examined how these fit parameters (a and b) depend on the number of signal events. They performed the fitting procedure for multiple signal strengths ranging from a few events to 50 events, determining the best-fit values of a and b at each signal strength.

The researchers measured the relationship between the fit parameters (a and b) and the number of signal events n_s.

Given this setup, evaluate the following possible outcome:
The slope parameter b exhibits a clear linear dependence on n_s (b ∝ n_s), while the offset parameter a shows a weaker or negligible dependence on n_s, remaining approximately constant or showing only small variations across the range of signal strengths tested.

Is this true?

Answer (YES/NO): NO